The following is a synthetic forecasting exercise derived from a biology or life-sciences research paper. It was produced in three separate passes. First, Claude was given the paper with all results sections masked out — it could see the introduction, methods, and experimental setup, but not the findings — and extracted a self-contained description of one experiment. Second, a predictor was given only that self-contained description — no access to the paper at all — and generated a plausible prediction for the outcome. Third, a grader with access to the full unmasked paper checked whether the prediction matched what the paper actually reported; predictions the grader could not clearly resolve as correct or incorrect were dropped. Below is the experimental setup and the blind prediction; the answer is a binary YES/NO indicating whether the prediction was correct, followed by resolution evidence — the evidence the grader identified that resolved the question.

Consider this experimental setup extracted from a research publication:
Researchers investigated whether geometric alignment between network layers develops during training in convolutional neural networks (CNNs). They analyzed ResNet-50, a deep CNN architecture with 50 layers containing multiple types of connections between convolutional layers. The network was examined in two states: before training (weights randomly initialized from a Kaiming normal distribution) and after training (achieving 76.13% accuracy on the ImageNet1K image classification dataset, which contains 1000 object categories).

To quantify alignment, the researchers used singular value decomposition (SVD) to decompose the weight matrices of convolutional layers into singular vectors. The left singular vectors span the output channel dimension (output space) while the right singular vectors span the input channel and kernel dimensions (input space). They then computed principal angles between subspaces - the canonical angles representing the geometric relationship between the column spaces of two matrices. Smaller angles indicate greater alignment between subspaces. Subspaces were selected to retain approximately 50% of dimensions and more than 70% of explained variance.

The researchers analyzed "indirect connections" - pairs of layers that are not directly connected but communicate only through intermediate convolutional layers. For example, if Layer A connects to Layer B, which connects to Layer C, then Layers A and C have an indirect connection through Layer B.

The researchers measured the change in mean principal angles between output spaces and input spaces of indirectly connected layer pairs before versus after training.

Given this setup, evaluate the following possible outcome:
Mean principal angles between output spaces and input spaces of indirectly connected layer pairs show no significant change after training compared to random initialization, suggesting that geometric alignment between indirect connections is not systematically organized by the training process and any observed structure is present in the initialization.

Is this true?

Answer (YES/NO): YES